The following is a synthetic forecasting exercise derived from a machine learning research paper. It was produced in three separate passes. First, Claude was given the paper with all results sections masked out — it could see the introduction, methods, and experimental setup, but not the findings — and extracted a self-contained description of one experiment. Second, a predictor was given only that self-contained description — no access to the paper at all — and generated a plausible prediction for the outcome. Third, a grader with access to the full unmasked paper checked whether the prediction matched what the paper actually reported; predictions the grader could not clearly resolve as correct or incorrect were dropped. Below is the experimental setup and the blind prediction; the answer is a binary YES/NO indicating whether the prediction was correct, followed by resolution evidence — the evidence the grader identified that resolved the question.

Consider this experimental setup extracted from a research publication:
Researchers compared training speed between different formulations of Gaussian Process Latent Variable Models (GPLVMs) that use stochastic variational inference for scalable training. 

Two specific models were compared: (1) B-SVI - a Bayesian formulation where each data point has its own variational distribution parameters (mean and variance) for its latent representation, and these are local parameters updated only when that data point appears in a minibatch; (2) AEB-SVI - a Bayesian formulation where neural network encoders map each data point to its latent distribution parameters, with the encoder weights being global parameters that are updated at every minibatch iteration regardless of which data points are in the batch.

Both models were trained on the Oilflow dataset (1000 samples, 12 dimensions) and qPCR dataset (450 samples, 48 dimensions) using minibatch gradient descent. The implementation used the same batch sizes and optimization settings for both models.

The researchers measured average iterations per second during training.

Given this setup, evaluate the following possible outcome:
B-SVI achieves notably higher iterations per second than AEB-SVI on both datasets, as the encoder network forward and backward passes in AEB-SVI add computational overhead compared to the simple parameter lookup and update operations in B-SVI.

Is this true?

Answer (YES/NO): YES